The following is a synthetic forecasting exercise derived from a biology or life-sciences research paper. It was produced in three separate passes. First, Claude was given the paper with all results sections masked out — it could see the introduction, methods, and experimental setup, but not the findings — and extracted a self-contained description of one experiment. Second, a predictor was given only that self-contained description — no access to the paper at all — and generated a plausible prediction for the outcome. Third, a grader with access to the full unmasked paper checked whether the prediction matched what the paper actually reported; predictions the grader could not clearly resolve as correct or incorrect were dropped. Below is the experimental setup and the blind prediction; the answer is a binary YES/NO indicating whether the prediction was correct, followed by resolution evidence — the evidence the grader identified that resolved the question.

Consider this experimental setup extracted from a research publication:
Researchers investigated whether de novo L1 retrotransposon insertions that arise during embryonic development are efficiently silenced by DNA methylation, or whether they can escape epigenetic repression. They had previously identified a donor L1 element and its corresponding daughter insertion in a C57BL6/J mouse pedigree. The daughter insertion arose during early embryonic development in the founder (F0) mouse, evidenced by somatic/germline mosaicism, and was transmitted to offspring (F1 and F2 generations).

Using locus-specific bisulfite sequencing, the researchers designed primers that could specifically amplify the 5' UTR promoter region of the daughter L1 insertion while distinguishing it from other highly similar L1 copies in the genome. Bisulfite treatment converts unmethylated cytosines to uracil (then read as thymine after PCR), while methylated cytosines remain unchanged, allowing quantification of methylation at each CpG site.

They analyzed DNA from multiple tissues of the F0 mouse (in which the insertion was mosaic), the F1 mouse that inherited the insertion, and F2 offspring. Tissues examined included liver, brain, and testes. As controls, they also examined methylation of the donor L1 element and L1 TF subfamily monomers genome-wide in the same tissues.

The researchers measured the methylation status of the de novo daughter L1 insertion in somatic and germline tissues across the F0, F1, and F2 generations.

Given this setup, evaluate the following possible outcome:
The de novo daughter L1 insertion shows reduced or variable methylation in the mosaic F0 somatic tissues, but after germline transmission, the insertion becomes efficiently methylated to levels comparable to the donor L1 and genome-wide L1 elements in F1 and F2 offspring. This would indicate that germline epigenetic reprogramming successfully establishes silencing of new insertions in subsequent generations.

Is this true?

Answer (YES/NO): NO